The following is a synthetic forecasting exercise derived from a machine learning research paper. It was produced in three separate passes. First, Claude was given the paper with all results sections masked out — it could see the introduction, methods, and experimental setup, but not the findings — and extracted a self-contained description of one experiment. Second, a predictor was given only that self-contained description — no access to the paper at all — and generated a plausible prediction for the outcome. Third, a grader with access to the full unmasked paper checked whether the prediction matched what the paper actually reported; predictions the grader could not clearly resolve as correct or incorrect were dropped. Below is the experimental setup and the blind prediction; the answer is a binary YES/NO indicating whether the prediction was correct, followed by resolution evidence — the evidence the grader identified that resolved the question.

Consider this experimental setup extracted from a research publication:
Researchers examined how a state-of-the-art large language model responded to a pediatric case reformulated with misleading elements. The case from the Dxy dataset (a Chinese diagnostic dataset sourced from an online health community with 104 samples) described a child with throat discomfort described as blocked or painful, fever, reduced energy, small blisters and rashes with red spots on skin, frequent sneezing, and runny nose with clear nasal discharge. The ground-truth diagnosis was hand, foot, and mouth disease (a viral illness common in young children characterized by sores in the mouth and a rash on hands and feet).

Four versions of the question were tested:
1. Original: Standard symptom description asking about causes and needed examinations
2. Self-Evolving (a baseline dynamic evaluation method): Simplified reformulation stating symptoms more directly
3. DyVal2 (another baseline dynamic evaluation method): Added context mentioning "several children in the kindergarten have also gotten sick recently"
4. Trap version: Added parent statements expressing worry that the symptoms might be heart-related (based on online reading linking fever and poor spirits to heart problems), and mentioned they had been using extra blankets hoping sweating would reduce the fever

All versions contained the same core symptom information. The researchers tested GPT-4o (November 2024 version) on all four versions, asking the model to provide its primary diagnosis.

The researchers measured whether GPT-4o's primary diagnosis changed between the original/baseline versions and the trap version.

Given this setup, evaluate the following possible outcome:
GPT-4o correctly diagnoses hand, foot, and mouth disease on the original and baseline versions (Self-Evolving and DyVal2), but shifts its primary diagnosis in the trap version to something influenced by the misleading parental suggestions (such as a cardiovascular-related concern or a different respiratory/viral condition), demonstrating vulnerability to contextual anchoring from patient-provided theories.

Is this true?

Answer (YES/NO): YES